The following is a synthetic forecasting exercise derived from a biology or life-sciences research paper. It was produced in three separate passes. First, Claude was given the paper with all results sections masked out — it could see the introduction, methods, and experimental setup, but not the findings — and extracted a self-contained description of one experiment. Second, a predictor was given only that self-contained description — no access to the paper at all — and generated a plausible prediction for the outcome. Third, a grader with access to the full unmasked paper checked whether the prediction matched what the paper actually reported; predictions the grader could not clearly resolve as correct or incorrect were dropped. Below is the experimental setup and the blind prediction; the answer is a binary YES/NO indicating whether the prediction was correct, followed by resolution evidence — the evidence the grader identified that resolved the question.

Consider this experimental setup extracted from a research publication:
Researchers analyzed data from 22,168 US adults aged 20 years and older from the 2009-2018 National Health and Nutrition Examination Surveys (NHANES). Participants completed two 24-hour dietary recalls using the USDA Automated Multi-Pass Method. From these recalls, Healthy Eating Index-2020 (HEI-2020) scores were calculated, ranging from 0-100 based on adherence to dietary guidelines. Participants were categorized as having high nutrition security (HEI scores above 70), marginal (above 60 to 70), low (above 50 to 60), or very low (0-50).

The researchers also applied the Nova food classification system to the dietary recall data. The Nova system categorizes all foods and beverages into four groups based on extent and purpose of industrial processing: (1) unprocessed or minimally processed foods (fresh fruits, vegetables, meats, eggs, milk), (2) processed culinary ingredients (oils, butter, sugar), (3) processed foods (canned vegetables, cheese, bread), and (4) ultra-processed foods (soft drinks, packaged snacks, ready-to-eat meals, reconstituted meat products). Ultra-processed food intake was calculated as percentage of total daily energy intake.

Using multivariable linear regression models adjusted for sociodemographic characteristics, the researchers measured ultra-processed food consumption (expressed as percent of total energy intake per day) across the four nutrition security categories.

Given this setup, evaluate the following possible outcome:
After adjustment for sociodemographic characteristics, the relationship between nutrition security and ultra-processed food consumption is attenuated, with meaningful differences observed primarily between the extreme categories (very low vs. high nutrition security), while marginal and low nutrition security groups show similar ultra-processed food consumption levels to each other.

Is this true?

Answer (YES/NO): NO